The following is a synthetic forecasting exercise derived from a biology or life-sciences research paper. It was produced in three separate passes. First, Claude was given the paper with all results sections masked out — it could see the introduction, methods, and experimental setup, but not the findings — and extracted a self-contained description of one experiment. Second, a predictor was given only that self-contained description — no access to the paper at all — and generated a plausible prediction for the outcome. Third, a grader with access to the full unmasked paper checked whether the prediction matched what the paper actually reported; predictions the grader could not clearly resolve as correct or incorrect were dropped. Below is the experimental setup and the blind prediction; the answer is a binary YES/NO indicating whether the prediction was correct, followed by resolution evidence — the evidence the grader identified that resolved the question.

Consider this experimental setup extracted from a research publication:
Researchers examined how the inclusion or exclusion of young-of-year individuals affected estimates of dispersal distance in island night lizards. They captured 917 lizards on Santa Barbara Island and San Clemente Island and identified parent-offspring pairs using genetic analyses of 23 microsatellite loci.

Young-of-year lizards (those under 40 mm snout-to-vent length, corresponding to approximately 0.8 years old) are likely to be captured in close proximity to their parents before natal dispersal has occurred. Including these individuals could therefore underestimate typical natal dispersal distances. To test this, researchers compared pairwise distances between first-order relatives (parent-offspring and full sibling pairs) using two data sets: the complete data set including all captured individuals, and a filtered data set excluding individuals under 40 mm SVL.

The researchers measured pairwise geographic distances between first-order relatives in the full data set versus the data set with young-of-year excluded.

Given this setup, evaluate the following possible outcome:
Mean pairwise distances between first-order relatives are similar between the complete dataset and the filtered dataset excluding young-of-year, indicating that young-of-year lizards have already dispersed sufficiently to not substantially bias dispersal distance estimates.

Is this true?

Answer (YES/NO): NO